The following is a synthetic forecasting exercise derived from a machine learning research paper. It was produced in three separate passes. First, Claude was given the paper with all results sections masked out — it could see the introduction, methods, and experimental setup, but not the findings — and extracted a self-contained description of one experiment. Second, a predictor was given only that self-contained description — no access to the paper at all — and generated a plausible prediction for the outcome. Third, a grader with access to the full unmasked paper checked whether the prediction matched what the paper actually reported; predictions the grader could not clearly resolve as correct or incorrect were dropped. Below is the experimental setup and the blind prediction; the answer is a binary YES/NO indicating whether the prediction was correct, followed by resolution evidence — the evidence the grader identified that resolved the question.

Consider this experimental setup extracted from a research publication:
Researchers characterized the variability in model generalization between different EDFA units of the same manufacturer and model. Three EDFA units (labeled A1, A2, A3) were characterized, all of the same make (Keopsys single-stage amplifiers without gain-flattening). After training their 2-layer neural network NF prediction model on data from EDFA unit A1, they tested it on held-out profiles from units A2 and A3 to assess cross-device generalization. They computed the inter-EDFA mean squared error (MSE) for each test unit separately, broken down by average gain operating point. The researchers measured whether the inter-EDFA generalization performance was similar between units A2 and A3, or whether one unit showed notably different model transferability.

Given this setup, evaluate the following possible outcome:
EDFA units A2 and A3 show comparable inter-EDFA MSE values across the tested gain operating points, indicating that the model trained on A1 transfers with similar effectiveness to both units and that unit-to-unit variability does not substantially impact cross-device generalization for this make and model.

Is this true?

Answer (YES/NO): YES